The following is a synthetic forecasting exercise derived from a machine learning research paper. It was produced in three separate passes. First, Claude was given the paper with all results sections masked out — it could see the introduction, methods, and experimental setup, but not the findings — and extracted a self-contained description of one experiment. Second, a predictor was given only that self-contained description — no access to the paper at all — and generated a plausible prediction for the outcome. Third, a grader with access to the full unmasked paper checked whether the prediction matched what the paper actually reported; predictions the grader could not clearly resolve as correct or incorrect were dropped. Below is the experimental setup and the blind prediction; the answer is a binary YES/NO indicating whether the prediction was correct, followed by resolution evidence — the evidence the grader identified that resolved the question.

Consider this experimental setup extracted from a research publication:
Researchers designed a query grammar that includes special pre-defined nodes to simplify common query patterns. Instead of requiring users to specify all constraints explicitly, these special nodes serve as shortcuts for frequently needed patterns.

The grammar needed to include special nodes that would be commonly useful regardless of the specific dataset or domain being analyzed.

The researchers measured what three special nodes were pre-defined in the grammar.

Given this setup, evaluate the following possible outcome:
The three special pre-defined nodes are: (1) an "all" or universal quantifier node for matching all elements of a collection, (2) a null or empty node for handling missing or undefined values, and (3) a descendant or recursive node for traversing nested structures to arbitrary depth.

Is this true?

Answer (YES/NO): NO